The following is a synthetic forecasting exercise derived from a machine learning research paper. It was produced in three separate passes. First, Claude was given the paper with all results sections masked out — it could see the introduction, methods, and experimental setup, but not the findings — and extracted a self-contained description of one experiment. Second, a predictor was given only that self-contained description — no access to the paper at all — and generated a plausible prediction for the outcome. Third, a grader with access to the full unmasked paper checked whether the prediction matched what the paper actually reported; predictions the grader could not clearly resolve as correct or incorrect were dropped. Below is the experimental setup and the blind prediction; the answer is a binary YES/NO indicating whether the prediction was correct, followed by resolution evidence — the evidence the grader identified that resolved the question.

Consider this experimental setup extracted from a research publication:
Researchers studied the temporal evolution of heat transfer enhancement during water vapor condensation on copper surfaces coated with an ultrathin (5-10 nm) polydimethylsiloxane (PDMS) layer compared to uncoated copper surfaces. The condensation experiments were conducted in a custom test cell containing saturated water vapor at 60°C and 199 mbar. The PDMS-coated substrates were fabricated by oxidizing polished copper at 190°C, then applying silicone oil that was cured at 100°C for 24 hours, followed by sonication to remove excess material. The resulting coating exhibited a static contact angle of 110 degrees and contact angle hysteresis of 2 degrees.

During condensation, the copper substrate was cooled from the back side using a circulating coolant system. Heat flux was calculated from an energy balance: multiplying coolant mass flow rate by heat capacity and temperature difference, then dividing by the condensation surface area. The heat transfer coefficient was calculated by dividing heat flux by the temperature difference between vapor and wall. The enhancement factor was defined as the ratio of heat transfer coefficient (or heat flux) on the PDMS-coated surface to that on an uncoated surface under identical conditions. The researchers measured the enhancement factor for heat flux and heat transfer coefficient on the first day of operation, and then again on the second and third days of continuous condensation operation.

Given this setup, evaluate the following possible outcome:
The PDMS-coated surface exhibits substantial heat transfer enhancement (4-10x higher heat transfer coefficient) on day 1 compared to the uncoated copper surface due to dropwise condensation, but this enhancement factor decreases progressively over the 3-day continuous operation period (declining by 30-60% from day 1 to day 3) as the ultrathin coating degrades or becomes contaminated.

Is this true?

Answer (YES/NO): NO